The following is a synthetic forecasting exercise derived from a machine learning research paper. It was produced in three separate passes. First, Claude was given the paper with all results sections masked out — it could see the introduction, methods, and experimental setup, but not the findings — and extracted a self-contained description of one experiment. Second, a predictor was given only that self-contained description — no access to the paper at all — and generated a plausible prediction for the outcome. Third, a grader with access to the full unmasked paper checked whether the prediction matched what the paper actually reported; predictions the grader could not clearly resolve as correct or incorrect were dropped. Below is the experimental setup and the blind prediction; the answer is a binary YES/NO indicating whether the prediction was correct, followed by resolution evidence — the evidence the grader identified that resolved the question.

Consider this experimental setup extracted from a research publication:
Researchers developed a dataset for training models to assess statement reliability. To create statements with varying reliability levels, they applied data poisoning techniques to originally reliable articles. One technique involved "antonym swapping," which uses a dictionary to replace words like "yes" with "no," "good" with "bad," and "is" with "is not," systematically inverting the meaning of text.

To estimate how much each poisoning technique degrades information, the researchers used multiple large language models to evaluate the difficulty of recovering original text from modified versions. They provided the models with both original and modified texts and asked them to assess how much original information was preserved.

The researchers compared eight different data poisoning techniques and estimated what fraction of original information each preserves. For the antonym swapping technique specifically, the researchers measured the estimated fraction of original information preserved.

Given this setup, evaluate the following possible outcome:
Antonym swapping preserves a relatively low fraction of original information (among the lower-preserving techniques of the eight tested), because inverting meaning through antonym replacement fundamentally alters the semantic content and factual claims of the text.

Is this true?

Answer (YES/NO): YES